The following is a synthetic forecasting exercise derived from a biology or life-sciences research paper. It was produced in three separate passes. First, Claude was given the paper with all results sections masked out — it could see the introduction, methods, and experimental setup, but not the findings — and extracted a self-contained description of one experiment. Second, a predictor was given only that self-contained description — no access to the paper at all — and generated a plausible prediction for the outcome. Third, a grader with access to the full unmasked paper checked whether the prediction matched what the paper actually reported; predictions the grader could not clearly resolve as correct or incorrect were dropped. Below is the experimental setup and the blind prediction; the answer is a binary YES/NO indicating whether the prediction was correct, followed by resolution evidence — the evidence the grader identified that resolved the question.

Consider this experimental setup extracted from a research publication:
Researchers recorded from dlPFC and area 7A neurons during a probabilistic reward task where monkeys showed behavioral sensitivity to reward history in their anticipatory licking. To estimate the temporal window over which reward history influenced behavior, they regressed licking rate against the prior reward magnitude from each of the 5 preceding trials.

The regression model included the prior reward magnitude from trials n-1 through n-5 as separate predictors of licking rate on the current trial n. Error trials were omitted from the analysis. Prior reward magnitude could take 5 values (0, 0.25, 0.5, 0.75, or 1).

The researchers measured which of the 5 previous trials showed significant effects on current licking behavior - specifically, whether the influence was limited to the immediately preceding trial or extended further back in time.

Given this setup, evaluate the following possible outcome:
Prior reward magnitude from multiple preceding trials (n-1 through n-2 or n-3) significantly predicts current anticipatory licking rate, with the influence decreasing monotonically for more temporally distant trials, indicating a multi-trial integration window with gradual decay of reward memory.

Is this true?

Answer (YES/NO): NO